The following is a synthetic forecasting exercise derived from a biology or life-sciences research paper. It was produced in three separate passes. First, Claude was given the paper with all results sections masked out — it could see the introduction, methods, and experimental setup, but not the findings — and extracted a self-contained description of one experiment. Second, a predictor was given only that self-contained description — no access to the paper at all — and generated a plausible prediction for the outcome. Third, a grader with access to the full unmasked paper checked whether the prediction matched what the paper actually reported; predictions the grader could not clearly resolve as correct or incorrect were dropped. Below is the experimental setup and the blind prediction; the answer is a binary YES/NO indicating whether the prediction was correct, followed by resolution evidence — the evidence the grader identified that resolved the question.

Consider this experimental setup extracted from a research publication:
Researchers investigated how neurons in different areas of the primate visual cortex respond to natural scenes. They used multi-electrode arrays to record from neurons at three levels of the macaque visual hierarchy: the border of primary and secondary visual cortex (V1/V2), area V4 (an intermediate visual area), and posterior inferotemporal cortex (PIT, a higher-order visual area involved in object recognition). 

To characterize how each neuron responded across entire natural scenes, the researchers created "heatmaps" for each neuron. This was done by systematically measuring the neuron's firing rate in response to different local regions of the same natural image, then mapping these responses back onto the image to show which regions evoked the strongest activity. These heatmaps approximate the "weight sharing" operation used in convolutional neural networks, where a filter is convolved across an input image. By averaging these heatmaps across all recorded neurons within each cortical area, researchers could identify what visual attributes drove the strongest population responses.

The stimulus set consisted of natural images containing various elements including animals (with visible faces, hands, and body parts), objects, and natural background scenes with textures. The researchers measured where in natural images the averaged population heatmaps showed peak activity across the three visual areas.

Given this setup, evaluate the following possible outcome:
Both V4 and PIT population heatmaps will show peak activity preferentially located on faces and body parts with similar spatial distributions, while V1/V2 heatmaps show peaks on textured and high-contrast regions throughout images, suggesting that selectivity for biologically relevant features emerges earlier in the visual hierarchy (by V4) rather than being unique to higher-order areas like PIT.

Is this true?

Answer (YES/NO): NO